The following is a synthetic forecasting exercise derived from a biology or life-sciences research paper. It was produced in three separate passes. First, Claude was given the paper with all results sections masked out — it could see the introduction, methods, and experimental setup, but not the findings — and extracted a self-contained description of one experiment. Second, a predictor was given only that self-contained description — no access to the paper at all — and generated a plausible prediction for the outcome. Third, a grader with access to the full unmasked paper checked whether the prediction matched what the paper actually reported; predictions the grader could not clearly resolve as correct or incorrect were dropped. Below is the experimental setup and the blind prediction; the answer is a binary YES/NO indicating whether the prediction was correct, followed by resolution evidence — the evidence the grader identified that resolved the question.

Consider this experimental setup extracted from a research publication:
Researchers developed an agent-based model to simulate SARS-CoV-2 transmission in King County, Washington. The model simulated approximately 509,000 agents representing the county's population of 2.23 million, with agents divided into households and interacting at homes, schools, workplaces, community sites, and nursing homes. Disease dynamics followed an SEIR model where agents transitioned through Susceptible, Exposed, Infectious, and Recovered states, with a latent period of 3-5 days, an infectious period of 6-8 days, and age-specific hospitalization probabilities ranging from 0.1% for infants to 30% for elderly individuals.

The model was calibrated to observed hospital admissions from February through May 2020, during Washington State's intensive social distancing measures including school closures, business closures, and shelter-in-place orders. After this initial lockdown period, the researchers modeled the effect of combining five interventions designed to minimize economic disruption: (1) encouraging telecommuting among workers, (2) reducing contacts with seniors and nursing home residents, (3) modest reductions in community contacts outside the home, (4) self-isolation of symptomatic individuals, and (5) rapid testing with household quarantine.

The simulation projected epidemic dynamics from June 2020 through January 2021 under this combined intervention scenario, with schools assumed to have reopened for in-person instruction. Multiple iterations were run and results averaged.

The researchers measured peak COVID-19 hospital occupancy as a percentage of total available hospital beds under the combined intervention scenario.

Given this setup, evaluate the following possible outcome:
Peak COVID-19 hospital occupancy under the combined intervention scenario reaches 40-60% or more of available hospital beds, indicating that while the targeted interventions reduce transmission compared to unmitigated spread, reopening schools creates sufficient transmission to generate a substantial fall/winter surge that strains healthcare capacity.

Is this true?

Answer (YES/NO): YES